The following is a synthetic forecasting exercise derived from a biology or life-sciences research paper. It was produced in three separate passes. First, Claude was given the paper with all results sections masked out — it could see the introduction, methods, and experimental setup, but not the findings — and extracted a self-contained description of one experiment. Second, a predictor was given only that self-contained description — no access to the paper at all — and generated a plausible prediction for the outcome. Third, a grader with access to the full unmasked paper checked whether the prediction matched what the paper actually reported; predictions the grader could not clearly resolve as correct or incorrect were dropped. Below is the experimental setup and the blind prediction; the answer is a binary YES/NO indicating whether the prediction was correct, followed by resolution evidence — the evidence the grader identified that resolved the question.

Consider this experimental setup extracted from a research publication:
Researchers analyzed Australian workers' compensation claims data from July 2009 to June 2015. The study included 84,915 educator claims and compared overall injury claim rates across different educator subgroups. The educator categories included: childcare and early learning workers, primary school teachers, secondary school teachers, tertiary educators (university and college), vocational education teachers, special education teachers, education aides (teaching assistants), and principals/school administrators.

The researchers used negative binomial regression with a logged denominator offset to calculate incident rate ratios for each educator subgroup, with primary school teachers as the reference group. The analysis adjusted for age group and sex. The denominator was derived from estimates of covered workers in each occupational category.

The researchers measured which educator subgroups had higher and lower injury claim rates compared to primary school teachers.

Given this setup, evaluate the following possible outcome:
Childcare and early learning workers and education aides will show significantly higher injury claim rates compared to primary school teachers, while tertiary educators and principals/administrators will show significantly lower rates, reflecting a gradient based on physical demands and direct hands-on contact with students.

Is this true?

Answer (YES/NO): NO